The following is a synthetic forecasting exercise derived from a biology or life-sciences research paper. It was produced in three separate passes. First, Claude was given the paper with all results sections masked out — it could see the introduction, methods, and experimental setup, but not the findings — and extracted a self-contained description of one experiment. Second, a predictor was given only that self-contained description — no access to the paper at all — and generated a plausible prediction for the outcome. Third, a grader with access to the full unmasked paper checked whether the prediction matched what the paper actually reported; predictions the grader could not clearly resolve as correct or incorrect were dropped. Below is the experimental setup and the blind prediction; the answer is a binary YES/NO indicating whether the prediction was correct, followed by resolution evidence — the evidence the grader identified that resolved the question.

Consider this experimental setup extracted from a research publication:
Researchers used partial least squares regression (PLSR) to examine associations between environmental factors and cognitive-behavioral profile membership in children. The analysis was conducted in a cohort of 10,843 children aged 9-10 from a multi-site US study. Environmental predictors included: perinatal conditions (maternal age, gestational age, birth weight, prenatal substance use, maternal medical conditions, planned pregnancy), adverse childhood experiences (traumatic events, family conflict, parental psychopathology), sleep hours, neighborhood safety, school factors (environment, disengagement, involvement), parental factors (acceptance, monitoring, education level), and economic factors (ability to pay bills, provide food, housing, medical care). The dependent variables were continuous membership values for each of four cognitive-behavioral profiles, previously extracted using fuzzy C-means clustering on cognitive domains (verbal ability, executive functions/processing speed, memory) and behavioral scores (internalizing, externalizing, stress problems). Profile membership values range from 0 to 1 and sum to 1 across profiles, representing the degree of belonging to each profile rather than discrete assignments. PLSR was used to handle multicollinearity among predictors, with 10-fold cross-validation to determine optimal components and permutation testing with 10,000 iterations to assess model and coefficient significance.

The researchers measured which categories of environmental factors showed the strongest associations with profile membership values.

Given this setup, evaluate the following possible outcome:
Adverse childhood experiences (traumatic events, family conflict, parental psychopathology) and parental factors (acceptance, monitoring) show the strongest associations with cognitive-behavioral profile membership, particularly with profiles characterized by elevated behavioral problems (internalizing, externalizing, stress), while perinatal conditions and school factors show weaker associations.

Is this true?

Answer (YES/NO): NO